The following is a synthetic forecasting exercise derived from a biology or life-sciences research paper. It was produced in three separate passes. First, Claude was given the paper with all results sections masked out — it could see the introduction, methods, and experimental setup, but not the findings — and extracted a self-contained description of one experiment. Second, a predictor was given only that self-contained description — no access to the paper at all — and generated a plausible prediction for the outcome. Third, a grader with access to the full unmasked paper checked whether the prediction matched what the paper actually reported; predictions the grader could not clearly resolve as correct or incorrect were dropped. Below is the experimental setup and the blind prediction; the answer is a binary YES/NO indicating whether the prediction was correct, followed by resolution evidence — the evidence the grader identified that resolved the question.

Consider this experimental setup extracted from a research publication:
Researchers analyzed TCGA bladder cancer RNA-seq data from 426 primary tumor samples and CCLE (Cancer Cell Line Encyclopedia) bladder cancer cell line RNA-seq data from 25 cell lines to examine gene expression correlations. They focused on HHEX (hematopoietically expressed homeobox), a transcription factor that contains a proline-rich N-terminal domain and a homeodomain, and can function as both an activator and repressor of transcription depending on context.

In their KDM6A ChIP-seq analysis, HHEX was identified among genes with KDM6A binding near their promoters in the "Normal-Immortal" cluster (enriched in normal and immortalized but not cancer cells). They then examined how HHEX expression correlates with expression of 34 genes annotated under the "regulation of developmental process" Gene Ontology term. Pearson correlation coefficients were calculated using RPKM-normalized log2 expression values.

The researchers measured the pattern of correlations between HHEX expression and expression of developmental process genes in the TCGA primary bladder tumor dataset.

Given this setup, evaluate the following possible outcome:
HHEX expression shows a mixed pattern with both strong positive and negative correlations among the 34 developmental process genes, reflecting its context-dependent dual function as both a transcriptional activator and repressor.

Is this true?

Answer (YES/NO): NO